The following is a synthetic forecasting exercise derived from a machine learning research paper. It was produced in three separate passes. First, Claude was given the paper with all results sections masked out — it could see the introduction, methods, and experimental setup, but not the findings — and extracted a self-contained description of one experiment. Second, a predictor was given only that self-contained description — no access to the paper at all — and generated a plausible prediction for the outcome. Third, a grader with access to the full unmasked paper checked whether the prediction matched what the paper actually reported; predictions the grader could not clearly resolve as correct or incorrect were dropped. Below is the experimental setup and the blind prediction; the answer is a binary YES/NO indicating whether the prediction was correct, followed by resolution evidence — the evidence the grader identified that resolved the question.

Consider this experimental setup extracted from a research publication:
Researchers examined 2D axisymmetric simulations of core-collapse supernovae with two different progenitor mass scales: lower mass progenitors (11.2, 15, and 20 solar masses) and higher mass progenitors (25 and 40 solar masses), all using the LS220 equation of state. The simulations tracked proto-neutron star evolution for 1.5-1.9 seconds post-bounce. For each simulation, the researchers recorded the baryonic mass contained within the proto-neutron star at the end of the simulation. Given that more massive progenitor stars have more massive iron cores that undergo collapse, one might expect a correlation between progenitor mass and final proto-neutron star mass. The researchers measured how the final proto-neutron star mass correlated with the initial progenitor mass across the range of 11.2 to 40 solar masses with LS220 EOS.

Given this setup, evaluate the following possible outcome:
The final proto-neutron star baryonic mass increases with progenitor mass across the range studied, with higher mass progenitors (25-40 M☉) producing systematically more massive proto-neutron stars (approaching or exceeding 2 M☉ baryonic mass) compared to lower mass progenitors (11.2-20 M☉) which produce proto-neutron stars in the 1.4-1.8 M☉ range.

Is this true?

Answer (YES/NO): NO